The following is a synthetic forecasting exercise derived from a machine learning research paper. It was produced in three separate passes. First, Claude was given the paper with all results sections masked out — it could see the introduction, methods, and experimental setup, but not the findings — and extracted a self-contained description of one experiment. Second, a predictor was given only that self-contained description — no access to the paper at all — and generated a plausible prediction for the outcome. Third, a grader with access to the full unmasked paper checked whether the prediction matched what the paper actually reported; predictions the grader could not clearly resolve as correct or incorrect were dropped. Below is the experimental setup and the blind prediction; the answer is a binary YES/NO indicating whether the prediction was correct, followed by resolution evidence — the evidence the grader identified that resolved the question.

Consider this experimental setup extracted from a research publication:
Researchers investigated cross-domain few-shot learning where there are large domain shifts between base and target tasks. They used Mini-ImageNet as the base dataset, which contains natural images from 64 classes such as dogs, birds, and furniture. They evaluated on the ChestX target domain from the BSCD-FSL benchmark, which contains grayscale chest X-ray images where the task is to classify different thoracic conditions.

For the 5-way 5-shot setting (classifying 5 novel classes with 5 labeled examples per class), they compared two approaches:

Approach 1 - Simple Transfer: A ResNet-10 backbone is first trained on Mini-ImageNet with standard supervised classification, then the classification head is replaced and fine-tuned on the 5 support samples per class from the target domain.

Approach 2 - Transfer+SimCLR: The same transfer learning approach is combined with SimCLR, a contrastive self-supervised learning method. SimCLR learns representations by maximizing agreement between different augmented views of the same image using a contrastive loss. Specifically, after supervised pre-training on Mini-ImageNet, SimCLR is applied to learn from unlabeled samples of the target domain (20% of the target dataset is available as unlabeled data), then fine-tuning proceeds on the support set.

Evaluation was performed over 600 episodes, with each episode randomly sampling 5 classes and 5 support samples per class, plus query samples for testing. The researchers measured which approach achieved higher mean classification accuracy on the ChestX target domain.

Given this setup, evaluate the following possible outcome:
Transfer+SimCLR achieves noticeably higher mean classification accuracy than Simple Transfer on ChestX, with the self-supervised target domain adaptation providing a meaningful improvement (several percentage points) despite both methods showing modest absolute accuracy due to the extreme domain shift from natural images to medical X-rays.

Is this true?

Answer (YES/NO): YES